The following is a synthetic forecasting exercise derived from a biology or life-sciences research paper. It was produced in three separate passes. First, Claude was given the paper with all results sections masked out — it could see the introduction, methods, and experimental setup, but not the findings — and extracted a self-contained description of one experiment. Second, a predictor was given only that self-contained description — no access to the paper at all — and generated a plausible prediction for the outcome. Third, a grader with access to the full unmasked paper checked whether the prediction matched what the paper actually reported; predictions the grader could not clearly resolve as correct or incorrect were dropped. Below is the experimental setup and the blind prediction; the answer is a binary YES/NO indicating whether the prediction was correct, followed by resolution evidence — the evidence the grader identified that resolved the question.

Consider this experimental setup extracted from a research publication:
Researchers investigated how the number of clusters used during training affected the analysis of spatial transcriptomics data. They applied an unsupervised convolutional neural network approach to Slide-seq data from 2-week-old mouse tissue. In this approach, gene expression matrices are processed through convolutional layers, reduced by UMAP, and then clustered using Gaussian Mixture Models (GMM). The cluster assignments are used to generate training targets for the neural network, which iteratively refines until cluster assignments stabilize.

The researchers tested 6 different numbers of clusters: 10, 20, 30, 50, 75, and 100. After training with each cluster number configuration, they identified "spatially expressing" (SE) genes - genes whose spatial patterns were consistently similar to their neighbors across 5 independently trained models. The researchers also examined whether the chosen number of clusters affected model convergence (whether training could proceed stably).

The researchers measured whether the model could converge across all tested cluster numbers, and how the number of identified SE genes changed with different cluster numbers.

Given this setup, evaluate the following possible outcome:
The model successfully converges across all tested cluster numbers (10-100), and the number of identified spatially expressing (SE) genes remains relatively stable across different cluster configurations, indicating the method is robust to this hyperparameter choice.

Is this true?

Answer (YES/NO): NO